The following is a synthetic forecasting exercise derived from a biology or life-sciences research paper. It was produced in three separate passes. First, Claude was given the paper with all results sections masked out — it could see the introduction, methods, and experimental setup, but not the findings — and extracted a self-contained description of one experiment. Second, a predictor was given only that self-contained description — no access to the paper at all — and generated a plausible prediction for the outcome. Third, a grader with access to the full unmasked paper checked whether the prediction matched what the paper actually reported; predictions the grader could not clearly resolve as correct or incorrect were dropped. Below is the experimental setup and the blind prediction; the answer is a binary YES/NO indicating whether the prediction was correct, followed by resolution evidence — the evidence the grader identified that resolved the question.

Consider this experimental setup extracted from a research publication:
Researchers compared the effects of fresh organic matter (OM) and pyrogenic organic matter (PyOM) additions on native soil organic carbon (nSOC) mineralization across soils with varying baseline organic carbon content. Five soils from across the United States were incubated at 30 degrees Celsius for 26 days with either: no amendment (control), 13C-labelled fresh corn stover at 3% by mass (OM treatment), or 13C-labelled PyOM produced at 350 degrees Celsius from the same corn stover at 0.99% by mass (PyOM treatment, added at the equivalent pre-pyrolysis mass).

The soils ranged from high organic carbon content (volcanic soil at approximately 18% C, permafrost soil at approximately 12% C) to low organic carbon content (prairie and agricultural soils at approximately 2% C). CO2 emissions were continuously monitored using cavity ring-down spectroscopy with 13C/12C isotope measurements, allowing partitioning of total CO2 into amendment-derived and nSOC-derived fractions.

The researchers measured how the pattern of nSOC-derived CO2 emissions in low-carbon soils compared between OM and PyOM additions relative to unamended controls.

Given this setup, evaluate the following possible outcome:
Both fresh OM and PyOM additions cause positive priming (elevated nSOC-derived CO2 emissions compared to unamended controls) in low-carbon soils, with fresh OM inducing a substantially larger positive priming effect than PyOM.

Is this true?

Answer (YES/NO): NO